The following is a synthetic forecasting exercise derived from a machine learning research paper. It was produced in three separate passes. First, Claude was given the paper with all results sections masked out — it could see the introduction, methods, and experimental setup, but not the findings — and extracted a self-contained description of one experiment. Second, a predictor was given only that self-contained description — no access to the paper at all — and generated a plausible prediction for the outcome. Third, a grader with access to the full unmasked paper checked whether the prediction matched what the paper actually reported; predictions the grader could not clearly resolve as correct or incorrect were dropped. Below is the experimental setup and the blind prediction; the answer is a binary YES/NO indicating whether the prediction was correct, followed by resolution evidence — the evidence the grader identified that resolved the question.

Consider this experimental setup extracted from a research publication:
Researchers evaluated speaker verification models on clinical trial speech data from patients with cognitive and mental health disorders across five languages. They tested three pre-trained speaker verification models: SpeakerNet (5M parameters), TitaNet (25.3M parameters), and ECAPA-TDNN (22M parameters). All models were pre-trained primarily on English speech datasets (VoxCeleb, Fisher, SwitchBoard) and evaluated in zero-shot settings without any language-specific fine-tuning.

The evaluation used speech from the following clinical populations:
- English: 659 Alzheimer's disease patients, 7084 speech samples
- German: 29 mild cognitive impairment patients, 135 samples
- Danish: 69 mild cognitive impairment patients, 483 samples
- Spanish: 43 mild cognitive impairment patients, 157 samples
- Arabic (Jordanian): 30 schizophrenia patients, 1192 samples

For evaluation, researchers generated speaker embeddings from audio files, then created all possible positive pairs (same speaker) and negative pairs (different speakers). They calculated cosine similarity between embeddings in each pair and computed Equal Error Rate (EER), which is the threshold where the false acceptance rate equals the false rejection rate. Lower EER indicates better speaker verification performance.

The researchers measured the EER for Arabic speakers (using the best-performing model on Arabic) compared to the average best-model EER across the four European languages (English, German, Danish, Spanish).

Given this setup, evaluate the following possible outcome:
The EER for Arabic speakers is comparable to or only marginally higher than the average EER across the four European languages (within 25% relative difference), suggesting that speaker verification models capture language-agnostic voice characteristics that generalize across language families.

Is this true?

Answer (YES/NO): NO